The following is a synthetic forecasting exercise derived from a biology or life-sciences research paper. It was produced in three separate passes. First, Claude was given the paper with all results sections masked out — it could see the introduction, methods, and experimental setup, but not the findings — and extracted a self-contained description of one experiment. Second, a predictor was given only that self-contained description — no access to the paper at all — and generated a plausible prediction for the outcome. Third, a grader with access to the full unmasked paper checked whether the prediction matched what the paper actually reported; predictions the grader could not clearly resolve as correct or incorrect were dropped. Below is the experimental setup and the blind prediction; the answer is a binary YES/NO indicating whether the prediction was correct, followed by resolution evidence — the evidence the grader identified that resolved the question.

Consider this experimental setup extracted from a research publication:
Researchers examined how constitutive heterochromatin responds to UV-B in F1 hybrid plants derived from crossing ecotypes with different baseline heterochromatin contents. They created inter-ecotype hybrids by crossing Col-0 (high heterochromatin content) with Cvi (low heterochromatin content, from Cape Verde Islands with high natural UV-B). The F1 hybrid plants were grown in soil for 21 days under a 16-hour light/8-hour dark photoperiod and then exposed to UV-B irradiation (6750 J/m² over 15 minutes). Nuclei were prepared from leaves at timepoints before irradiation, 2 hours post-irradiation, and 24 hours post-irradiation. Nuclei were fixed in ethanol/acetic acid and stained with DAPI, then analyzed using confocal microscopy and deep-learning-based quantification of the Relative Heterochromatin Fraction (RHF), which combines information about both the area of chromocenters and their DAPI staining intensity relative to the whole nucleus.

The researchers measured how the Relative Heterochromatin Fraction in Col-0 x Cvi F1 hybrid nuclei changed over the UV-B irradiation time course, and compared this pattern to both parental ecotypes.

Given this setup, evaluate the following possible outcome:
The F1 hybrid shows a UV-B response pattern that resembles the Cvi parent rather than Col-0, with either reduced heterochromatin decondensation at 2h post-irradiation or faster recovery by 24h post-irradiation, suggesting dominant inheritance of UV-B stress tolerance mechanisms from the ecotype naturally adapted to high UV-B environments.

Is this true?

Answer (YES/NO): NO